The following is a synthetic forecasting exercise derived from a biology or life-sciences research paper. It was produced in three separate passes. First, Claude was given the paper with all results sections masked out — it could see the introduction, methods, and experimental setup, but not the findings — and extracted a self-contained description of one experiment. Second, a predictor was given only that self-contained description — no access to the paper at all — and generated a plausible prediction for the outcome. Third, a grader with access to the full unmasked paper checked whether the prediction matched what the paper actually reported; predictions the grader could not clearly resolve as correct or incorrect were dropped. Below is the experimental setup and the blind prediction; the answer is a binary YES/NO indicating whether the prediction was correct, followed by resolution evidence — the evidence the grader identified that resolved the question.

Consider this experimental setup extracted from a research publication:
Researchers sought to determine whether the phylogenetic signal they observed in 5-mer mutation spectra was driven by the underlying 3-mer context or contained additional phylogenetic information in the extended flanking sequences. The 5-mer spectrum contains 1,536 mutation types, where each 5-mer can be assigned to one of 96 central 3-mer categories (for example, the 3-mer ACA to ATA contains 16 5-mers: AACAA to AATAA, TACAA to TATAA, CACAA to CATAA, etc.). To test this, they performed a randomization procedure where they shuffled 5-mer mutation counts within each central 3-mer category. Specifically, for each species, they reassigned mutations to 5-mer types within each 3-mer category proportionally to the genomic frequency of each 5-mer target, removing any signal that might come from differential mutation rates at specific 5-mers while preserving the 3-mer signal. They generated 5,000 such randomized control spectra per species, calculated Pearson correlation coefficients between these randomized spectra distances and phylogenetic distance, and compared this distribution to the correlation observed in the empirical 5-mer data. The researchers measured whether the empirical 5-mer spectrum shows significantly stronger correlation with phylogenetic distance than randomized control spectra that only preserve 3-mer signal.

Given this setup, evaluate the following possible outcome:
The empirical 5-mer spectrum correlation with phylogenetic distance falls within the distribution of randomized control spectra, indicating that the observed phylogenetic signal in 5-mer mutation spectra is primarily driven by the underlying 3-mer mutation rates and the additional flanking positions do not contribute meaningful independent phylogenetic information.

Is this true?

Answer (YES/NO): NO